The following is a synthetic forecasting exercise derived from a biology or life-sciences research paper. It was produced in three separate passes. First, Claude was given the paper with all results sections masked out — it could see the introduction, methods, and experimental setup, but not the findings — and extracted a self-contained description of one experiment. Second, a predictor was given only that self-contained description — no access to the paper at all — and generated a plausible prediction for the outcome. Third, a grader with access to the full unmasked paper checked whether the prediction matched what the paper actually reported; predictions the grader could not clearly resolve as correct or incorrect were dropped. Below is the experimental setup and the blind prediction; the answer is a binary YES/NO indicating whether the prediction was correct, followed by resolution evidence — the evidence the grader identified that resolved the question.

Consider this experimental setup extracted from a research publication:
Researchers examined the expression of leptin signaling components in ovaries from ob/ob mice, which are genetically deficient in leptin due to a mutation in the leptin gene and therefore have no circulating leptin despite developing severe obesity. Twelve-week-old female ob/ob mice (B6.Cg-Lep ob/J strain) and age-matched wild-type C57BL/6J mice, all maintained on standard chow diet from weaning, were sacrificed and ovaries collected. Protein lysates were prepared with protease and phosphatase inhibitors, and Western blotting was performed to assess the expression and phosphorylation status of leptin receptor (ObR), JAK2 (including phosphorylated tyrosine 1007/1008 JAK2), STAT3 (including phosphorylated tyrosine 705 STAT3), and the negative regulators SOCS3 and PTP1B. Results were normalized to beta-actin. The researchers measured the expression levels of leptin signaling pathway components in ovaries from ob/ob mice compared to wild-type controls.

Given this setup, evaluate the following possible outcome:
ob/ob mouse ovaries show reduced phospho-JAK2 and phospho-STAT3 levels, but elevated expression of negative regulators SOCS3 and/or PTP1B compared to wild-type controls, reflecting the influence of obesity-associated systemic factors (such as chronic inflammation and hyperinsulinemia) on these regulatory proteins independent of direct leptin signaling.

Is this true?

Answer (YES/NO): NO